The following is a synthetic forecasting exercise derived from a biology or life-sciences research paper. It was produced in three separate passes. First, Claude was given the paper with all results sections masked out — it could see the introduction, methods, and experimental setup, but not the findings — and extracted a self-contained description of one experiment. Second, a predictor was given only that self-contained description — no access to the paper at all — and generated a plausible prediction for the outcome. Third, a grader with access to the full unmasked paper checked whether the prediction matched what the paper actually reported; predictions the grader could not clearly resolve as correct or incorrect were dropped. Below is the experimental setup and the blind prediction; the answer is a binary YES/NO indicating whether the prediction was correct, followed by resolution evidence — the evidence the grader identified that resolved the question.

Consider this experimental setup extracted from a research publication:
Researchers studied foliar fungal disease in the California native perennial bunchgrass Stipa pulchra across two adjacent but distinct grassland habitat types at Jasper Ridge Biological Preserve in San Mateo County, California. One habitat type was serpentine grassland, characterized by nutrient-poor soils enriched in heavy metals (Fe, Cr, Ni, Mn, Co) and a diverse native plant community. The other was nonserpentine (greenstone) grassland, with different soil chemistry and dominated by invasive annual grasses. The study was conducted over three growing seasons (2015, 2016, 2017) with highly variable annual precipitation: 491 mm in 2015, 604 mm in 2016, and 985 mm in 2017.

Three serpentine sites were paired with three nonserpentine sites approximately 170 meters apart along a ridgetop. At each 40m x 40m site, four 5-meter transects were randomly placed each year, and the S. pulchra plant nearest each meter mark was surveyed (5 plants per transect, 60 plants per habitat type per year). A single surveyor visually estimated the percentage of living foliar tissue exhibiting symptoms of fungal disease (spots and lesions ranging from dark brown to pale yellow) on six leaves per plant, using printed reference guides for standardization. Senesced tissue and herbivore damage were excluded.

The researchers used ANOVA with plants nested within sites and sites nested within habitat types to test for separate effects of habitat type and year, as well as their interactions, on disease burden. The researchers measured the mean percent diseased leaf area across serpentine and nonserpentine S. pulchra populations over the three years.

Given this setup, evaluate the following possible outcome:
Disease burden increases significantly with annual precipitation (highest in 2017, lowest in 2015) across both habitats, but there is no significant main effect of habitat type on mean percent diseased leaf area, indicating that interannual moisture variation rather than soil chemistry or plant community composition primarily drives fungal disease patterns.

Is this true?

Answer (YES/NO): NO